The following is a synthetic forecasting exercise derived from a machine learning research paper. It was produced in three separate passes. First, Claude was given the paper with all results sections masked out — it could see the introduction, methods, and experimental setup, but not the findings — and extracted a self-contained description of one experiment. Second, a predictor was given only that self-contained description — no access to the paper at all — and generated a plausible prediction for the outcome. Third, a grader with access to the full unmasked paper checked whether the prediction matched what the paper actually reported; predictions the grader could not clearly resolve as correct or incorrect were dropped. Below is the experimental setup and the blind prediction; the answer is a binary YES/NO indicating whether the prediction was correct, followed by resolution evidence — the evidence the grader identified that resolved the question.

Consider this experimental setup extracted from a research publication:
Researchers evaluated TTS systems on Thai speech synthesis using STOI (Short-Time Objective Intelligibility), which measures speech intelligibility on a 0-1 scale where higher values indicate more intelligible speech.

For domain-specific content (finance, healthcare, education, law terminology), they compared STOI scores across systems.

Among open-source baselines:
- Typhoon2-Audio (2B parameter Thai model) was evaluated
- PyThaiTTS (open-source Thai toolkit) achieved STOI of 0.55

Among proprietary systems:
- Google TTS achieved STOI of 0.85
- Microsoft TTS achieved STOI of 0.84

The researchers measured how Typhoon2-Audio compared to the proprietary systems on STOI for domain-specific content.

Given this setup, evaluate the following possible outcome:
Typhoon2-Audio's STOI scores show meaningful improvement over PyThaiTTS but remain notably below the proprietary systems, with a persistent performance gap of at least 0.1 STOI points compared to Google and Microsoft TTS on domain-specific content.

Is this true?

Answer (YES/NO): NO